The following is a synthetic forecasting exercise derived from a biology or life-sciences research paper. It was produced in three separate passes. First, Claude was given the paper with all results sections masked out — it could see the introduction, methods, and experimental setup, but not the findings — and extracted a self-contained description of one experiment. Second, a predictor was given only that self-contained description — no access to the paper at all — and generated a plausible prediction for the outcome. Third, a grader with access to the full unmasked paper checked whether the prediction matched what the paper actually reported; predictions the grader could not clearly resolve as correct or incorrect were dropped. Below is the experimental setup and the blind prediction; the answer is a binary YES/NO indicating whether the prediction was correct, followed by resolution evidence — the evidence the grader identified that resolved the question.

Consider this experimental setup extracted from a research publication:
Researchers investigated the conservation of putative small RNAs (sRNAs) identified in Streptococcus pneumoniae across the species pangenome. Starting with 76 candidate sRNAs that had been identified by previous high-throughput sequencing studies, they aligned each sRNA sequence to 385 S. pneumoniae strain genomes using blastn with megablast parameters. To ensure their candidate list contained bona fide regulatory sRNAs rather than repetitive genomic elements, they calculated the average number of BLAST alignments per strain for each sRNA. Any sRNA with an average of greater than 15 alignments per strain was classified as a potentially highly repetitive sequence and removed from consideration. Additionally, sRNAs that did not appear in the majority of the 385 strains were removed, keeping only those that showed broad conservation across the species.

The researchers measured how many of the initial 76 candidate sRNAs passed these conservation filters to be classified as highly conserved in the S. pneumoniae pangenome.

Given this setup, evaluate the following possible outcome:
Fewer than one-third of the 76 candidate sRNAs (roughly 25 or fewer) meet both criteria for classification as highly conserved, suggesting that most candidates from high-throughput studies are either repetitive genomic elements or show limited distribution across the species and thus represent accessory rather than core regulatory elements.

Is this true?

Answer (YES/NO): NO